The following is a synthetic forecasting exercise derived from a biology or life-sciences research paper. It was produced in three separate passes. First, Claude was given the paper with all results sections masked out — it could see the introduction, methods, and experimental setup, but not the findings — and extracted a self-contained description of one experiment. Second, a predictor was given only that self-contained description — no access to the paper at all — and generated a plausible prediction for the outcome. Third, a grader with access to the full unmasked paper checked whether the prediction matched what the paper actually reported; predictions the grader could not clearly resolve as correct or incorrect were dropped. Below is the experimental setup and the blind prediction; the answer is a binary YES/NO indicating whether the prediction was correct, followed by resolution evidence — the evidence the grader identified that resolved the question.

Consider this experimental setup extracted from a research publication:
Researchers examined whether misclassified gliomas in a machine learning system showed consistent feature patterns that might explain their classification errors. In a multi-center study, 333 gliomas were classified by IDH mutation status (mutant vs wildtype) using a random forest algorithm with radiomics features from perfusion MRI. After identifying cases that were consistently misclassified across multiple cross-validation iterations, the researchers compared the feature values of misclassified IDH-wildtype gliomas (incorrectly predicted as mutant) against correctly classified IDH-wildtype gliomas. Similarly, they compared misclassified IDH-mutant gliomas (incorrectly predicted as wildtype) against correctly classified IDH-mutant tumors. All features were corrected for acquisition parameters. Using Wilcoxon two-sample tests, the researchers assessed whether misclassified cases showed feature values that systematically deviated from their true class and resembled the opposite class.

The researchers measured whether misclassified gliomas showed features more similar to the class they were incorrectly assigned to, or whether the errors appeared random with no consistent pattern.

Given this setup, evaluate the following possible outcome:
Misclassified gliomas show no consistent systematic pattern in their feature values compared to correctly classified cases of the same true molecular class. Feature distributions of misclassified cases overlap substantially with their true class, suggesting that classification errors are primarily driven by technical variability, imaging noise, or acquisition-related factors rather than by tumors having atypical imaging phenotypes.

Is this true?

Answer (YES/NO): NO